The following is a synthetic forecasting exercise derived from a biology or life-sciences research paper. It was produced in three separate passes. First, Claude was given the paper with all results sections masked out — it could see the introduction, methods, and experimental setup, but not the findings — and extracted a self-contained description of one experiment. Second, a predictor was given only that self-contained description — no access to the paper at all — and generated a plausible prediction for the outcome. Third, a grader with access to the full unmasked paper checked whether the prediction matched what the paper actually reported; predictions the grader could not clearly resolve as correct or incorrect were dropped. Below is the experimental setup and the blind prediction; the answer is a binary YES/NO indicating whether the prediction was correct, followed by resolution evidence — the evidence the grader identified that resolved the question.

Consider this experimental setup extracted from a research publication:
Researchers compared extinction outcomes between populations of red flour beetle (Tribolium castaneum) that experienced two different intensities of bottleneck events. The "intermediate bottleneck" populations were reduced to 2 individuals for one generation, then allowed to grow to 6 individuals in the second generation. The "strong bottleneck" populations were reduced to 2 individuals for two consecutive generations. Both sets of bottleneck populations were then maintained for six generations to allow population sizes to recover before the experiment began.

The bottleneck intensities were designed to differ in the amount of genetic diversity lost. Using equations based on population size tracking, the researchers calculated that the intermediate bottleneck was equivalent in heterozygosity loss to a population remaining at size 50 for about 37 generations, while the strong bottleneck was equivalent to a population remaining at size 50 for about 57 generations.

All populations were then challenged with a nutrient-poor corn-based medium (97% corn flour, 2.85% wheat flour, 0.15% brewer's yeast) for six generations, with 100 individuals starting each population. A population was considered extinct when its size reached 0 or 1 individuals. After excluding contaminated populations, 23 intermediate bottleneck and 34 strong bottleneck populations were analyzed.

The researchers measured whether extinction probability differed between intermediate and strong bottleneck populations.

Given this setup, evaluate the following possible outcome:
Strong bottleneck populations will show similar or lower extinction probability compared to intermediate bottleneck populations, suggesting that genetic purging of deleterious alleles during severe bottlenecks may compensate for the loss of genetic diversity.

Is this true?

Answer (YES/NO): YES